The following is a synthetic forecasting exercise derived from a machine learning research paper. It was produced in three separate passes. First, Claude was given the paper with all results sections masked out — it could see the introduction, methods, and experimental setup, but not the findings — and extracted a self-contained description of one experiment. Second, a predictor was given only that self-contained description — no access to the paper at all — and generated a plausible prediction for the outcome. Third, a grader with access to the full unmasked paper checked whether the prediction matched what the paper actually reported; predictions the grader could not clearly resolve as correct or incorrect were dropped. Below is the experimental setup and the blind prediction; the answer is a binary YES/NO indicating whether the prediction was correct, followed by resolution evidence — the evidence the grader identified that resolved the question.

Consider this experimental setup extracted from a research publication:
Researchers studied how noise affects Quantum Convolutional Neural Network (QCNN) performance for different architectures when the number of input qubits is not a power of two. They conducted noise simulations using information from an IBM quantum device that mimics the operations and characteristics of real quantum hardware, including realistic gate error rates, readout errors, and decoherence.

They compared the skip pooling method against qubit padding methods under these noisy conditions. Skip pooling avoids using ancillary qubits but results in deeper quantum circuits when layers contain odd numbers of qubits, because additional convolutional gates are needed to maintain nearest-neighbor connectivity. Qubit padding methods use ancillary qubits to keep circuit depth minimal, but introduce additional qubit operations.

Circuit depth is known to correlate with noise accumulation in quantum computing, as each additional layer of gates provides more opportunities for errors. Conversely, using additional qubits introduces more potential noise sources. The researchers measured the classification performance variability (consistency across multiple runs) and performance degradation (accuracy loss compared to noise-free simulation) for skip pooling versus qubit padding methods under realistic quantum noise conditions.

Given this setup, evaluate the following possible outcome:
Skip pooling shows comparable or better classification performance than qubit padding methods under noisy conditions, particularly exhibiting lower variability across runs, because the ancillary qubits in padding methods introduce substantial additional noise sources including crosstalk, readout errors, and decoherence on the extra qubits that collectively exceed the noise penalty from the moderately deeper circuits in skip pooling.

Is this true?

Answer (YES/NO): NO